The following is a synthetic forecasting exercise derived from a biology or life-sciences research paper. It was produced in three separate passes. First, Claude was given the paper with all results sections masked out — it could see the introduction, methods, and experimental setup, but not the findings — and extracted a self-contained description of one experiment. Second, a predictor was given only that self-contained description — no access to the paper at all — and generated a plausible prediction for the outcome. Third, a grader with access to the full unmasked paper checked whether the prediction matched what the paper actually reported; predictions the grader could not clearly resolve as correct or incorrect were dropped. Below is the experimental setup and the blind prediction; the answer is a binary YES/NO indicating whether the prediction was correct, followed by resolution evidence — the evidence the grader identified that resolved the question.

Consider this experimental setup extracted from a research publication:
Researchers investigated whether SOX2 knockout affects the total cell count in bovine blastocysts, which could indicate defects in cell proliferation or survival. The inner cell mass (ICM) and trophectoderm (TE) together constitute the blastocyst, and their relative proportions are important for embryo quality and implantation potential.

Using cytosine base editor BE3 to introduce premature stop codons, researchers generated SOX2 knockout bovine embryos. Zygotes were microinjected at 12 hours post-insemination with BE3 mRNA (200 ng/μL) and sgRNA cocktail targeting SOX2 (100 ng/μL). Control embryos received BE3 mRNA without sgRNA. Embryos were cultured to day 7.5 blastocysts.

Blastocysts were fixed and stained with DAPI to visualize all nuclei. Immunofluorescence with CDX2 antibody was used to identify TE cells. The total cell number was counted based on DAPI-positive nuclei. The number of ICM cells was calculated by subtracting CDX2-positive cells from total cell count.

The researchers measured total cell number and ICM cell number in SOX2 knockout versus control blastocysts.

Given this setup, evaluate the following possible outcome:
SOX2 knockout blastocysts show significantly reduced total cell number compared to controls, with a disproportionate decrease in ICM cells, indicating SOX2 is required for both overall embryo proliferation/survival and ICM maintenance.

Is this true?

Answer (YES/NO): YES